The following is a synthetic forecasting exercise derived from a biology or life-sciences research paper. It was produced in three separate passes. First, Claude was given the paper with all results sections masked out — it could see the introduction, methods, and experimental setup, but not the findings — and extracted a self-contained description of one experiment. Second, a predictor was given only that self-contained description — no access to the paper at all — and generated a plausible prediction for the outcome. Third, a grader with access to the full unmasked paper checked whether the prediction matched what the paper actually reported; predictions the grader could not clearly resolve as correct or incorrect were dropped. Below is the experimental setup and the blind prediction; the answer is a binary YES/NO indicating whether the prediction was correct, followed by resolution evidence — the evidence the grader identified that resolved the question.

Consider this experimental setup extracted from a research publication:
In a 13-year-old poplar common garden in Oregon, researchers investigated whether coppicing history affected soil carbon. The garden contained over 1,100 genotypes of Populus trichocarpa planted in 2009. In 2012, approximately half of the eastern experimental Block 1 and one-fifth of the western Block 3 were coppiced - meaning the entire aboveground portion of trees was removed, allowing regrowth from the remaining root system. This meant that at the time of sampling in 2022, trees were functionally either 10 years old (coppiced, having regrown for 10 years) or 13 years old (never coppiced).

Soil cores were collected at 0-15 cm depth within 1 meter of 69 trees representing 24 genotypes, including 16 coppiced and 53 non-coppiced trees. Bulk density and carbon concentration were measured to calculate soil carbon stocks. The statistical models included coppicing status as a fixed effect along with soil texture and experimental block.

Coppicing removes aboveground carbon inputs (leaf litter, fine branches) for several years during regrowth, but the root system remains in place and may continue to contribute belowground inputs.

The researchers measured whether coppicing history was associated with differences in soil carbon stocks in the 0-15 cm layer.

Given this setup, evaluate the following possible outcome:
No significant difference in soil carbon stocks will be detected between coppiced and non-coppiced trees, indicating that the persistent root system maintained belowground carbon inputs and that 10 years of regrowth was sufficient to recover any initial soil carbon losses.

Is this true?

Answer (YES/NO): NO